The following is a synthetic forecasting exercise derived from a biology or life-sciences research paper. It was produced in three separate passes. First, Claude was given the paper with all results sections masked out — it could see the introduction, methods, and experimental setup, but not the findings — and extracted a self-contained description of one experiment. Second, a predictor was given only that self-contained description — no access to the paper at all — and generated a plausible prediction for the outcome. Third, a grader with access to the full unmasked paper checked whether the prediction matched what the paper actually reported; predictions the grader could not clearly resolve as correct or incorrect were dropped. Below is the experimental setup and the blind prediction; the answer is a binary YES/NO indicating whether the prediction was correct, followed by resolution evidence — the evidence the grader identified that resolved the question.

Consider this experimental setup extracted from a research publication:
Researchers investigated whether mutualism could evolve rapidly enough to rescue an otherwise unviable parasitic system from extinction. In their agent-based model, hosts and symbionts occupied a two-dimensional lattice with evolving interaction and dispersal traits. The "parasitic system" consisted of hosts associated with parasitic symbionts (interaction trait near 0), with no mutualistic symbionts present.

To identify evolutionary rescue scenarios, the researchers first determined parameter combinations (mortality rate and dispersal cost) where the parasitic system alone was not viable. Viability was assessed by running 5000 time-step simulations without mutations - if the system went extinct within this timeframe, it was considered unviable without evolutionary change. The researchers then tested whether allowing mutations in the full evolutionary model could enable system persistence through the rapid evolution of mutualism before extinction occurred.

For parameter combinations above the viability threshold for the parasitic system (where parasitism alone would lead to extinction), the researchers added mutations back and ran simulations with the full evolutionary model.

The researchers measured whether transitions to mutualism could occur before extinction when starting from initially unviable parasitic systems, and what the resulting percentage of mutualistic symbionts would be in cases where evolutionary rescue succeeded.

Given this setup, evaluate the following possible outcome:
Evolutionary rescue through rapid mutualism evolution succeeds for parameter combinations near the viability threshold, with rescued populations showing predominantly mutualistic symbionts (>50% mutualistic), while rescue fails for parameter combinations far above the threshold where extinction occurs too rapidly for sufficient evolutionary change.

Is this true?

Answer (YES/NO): NO